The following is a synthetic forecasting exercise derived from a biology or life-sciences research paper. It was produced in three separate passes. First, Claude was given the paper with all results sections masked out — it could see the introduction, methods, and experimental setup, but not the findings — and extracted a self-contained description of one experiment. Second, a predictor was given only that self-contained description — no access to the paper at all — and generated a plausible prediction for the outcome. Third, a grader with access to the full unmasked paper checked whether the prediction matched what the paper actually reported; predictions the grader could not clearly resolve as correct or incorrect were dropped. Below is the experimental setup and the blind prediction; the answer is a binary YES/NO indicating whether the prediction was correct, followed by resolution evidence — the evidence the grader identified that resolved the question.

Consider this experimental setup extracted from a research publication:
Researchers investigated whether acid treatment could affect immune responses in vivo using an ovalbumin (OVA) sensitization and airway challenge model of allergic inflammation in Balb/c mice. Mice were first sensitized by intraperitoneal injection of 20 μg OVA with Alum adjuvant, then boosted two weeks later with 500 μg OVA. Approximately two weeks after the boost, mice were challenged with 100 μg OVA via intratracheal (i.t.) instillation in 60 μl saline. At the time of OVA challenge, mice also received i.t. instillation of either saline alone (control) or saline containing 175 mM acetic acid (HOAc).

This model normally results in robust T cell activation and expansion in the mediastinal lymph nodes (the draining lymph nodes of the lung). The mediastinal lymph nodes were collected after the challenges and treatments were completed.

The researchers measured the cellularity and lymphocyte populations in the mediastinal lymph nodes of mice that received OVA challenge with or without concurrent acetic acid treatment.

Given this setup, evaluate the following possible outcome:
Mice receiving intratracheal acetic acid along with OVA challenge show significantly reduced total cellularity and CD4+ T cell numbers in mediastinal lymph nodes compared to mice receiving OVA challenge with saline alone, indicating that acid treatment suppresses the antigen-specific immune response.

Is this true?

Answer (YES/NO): YES